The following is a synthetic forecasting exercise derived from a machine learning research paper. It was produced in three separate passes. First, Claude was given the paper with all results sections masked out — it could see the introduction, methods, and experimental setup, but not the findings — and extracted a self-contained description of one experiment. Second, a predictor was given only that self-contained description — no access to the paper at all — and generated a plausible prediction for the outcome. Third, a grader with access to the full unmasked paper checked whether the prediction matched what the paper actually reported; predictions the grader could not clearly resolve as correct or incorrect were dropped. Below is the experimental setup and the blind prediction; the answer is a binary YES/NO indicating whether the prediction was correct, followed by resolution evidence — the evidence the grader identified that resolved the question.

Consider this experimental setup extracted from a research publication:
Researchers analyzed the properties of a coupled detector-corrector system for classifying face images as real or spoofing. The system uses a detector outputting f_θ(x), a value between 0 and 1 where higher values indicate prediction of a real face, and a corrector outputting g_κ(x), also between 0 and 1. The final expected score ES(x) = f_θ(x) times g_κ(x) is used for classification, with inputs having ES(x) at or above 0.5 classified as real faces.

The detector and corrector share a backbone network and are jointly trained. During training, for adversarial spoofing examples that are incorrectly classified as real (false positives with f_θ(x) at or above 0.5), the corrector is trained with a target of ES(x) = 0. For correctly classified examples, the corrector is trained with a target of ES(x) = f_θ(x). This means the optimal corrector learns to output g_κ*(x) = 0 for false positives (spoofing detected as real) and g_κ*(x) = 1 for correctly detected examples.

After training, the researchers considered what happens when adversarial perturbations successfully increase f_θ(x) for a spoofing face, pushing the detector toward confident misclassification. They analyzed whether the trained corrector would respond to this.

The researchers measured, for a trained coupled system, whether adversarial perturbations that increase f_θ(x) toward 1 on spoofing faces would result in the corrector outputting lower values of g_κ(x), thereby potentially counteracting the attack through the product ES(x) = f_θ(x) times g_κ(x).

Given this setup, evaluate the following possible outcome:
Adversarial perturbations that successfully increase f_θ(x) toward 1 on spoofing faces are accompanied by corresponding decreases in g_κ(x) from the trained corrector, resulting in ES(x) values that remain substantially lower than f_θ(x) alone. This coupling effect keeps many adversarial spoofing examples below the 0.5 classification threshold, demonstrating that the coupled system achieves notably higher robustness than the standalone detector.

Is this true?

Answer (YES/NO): YES